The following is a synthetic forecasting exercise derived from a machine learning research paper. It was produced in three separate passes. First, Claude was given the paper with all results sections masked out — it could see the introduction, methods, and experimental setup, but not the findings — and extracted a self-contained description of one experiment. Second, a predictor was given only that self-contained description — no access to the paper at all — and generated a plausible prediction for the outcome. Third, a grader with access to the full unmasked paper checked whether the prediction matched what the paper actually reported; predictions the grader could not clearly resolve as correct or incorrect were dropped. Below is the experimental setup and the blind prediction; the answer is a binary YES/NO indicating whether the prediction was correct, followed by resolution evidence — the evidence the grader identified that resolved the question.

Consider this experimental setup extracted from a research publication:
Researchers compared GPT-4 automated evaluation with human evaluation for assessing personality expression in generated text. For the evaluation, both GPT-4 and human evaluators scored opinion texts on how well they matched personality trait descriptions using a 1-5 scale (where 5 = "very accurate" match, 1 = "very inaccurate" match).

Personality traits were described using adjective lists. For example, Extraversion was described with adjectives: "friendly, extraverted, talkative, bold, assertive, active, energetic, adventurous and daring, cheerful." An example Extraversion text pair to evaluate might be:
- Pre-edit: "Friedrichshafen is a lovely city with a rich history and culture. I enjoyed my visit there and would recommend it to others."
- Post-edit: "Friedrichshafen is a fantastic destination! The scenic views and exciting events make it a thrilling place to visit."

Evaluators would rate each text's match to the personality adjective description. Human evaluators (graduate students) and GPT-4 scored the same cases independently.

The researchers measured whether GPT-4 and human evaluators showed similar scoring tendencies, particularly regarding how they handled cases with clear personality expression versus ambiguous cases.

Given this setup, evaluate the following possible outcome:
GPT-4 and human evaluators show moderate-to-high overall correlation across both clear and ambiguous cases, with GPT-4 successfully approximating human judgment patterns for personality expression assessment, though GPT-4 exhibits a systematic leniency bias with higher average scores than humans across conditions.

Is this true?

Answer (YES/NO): NO